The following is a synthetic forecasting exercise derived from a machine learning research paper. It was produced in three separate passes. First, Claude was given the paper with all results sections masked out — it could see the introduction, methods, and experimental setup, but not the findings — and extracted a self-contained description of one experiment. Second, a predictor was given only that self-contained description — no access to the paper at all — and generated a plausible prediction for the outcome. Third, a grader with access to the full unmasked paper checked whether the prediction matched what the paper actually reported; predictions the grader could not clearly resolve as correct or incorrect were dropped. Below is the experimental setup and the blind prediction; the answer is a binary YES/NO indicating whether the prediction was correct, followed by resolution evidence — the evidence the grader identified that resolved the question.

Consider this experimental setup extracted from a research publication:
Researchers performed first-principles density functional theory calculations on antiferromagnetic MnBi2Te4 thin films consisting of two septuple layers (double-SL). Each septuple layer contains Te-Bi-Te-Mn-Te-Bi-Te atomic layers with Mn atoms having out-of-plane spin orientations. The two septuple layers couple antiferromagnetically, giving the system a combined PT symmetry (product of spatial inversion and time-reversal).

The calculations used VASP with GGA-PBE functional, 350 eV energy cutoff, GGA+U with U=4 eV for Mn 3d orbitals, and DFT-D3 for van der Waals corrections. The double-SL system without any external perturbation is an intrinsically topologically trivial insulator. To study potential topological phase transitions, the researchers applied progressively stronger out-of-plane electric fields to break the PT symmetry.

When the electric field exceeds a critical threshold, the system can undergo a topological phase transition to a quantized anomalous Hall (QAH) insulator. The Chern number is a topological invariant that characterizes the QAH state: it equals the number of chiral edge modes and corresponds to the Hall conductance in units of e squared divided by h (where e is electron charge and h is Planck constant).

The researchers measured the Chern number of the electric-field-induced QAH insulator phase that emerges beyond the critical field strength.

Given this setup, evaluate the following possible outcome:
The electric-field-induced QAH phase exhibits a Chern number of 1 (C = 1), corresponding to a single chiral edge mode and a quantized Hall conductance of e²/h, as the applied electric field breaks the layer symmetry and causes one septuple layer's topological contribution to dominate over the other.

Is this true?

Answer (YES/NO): NO